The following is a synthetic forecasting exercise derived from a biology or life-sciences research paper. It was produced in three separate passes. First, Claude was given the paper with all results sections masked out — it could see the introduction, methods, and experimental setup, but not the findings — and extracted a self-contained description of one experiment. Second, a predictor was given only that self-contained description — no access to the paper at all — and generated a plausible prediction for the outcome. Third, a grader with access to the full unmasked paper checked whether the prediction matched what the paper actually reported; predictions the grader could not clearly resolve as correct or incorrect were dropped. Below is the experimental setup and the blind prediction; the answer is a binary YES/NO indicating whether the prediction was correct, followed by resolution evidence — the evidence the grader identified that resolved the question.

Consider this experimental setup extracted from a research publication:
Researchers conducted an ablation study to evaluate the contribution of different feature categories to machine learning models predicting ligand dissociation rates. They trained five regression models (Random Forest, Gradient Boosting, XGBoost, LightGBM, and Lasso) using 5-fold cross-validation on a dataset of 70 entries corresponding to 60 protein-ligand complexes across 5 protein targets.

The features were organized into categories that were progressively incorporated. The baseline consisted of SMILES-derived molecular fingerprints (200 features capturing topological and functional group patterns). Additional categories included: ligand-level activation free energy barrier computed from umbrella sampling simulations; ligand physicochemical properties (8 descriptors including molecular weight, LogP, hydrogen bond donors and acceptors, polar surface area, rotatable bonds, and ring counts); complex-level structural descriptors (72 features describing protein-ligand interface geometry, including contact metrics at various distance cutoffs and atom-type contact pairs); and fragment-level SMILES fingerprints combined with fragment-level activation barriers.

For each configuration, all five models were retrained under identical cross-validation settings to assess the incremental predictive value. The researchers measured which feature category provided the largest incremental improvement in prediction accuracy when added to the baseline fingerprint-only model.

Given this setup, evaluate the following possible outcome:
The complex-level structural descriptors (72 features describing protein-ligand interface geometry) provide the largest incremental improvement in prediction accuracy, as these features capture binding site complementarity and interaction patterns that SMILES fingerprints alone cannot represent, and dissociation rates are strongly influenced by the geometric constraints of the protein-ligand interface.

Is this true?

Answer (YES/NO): NO